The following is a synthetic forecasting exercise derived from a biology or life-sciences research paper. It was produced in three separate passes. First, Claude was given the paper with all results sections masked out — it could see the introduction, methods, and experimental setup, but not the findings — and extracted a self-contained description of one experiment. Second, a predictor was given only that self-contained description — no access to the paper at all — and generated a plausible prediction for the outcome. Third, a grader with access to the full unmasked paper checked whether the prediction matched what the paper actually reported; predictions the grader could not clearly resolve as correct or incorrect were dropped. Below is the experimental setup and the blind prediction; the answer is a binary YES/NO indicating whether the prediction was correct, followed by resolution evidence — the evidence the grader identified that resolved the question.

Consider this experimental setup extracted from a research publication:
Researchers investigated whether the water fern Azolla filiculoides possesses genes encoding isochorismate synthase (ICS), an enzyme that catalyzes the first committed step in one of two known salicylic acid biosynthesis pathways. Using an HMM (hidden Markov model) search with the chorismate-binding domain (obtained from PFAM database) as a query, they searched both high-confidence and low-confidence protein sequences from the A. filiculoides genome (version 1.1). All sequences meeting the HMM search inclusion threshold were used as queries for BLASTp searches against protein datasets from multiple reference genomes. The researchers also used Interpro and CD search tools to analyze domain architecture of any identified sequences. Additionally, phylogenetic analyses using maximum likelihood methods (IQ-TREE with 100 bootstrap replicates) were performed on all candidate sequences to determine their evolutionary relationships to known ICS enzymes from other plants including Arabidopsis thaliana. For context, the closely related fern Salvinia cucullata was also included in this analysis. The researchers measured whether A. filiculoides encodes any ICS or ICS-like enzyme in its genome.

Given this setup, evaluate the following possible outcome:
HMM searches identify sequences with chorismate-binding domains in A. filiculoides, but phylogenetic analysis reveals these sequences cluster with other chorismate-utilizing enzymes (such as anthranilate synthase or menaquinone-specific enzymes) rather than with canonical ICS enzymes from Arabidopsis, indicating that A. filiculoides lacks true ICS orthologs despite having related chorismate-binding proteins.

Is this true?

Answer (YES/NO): YES